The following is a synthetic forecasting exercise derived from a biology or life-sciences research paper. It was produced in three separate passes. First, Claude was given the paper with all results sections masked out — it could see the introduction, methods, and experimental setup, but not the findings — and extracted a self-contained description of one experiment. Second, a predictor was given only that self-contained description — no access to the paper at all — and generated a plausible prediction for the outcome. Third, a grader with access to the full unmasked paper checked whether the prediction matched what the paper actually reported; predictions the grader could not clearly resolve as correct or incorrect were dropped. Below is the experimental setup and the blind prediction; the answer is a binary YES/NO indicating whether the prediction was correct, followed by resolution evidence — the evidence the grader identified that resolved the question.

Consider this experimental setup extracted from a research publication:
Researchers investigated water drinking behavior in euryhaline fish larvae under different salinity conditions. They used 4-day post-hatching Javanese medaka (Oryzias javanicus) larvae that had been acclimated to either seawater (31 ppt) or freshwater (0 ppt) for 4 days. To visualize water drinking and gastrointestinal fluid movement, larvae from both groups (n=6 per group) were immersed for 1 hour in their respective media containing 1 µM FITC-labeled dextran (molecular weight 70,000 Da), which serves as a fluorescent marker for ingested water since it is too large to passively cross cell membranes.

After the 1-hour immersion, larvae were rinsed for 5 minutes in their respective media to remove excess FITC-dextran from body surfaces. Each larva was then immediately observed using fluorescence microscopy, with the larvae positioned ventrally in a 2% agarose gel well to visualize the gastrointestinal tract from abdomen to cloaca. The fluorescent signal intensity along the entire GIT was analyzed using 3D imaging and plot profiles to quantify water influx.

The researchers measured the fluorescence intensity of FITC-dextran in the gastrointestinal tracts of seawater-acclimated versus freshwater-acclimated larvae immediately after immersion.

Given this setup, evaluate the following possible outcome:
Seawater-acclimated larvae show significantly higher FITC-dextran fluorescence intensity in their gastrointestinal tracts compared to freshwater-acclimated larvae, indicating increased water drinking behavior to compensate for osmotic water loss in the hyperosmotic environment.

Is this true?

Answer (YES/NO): YES